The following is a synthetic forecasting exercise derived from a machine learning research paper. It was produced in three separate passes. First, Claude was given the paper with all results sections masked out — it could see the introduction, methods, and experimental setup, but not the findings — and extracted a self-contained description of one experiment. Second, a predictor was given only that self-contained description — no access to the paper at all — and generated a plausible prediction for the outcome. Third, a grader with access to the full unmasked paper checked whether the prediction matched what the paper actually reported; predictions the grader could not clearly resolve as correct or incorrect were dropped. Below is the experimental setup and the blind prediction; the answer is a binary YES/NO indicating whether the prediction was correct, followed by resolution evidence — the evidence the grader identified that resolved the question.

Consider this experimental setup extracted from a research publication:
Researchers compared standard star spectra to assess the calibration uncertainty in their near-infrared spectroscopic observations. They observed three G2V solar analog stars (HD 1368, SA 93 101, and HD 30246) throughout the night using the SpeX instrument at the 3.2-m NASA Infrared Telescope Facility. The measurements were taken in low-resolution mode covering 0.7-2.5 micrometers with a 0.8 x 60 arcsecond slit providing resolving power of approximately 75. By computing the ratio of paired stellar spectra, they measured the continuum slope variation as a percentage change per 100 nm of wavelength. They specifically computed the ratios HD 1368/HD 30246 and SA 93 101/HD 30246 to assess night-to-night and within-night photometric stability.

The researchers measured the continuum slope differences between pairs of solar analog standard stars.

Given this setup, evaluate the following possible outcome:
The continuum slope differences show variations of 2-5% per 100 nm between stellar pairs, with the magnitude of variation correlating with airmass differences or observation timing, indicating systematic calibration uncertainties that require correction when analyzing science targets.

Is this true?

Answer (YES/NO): NO